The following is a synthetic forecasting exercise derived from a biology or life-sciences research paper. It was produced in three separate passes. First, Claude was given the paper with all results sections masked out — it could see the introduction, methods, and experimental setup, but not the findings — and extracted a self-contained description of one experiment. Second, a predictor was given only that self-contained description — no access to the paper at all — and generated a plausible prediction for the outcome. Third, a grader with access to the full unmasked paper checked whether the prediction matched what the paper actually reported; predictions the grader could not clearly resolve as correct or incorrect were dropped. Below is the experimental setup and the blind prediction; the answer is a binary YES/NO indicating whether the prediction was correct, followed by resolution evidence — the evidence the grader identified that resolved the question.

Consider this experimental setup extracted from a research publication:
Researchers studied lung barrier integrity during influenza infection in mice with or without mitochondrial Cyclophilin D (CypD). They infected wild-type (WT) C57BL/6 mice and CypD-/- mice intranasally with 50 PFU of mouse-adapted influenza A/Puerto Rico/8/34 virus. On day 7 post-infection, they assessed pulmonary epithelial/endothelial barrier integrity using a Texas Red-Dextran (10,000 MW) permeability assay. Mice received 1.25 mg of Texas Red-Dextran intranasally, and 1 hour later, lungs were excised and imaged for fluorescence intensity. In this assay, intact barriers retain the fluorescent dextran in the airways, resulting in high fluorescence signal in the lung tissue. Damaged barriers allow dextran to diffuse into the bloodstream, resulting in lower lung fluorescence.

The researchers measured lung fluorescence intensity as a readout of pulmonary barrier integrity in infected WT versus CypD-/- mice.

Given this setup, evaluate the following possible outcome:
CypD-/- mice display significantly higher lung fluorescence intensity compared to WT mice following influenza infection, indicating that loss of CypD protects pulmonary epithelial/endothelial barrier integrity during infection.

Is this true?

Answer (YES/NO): NO